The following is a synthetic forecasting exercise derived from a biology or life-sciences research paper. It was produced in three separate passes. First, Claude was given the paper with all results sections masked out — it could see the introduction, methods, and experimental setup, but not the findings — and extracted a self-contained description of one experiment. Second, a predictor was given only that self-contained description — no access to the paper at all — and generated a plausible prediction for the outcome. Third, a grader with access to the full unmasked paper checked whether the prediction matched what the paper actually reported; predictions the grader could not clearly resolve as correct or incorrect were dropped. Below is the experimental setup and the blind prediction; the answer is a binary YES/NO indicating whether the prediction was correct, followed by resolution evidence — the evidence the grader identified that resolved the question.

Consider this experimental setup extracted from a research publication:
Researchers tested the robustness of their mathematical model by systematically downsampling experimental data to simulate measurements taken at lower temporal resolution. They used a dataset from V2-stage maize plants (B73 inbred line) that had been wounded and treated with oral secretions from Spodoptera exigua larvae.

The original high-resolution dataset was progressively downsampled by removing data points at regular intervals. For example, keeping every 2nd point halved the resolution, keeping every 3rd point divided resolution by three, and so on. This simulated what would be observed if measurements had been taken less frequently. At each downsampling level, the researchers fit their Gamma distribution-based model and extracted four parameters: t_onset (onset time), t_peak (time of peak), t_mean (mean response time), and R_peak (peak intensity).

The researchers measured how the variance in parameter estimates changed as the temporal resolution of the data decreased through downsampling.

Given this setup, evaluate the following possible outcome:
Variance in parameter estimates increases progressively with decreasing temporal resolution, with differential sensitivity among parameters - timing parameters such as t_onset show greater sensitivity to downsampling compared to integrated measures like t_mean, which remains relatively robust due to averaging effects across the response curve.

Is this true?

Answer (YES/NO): NO